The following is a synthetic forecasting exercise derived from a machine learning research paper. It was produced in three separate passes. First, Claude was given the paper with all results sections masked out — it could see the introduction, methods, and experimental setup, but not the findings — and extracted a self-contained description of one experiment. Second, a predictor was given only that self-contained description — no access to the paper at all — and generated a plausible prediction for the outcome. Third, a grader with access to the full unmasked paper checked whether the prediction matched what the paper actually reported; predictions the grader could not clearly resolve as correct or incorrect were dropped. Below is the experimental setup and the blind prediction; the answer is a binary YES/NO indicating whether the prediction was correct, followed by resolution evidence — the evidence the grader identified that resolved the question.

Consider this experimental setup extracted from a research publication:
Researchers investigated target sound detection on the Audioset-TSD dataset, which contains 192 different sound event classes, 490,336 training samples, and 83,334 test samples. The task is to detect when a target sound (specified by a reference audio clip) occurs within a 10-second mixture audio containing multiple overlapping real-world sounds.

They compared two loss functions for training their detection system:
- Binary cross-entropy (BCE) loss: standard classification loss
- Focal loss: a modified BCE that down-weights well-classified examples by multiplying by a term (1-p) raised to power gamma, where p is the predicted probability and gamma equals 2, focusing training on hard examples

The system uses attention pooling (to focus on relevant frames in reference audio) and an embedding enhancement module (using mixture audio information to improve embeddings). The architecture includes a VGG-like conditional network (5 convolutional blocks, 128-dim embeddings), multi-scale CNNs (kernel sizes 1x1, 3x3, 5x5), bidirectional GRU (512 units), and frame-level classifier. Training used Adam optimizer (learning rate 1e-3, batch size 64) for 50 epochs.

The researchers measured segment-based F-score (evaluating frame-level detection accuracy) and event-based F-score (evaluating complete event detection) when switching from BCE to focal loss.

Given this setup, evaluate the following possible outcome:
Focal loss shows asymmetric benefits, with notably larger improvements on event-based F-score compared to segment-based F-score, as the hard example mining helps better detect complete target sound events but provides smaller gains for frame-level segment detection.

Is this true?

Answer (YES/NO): NO